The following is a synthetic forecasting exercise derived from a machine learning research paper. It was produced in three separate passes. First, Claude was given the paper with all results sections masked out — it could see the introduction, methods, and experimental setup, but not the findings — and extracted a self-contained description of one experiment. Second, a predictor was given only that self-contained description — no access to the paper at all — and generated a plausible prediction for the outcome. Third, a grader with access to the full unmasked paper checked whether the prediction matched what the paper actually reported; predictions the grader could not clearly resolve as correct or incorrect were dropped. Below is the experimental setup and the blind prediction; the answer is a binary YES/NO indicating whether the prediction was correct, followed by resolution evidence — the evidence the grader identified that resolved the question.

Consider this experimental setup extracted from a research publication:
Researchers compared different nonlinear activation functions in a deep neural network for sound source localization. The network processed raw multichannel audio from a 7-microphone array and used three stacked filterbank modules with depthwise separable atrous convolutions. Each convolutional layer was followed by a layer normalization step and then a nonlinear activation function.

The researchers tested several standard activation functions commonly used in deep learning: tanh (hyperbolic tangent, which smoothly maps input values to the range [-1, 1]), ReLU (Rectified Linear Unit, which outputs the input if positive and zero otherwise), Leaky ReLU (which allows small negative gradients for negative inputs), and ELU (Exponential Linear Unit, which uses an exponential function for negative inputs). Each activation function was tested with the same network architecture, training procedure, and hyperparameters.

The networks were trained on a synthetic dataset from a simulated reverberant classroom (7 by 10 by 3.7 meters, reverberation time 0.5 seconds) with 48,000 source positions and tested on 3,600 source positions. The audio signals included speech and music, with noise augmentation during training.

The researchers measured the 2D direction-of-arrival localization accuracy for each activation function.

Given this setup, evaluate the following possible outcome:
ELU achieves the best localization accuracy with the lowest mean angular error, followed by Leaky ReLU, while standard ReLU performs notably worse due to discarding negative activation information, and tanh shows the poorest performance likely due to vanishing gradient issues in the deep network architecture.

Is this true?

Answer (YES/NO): NO